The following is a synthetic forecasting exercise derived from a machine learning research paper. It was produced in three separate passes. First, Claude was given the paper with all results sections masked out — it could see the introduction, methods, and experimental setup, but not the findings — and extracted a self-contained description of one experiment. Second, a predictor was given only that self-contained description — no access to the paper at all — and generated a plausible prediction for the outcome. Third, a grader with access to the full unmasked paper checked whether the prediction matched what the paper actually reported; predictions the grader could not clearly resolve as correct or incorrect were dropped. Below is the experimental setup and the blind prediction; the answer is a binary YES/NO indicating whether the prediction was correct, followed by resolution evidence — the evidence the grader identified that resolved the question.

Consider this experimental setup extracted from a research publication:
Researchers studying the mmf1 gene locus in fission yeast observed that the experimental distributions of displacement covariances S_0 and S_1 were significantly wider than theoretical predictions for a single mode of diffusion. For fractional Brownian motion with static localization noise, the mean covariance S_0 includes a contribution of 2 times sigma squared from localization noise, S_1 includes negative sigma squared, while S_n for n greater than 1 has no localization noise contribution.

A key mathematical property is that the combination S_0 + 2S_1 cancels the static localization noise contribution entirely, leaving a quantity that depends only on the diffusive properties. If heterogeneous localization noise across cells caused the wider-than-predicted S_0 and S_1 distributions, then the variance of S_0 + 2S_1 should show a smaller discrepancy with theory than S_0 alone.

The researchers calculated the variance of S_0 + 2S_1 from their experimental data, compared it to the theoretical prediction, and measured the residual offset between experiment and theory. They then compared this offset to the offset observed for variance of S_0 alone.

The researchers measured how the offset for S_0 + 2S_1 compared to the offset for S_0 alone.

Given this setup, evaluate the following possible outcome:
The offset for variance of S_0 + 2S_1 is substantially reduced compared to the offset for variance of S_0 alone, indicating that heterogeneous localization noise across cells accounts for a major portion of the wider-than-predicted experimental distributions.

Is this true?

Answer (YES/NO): YES